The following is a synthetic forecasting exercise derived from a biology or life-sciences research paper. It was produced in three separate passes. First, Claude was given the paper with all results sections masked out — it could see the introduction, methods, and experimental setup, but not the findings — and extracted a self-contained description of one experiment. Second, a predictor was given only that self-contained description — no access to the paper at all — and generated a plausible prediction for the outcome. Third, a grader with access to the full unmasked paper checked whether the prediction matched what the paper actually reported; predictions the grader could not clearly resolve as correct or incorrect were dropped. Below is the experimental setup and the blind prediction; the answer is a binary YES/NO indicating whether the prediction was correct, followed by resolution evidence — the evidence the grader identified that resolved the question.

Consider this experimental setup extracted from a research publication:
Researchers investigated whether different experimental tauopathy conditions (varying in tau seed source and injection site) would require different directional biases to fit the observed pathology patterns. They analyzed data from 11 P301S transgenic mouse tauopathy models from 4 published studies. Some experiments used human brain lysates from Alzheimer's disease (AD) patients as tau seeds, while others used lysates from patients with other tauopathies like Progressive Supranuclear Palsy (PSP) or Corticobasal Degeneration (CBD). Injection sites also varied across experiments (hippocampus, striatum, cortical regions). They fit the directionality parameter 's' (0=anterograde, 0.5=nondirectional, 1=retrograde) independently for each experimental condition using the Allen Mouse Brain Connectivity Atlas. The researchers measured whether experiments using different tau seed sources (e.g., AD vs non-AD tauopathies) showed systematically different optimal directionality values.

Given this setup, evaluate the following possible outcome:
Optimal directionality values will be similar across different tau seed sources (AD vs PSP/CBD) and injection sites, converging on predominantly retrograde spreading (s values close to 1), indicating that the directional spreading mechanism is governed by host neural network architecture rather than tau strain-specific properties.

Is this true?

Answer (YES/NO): NO